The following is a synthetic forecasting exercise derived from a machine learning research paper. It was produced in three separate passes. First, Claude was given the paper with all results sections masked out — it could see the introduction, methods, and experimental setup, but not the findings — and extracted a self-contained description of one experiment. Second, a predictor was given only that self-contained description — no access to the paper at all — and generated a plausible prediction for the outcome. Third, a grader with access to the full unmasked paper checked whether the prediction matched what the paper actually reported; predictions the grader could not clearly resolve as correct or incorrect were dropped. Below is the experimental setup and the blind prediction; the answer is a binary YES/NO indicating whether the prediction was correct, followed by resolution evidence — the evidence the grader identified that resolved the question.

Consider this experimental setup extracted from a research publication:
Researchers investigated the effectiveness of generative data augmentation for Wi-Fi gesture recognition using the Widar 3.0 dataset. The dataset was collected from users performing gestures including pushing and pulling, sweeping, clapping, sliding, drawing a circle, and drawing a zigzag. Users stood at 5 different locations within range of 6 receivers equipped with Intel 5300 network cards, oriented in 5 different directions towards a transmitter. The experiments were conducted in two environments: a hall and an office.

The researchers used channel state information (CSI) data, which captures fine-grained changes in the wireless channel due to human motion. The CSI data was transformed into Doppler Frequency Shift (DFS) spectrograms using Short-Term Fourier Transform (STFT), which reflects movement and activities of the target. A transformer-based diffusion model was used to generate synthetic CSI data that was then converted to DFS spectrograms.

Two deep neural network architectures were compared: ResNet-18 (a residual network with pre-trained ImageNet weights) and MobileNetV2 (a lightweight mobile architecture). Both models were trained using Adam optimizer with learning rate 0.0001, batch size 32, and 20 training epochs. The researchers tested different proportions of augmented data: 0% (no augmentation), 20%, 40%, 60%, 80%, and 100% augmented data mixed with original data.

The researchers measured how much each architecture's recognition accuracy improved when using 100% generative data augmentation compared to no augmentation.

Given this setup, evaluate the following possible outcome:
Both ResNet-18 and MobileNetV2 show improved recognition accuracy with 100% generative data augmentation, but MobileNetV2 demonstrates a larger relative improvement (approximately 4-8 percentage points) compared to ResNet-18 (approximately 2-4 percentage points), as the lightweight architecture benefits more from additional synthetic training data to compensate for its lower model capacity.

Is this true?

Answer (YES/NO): NO